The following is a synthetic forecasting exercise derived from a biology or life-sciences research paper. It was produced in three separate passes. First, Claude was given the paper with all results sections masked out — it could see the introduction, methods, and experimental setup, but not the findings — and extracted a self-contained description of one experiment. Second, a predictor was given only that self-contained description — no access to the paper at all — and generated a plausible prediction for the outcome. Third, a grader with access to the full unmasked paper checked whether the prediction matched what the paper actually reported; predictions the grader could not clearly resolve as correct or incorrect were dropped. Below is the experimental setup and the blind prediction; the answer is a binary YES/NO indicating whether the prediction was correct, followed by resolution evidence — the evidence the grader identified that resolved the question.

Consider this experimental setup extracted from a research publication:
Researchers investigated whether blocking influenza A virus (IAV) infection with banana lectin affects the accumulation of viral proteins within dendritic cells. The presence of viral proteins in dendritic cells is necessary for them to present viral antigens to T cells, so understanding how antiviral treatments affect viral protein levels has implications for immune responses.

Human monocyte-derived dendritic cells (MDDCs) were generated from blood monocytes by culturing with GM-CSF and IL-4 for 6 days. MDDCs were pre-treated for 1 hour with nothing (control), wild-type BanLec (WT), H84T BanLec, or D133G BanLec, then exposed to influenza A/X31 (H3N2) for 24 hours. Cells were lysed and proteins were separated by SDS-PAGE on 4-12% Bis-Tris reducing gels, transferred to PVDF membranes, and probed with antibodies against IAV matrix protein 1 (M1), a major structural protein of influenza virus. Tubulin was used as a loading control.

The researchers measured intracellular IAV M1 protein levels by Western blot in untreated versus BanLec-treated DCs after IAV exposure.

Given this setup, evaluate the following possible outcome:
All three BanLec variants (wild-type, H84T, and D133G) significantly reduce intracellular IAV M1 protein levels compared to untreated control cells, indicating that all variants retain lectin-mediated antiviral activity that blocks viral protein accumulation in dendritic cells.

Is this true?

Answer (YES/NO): NO